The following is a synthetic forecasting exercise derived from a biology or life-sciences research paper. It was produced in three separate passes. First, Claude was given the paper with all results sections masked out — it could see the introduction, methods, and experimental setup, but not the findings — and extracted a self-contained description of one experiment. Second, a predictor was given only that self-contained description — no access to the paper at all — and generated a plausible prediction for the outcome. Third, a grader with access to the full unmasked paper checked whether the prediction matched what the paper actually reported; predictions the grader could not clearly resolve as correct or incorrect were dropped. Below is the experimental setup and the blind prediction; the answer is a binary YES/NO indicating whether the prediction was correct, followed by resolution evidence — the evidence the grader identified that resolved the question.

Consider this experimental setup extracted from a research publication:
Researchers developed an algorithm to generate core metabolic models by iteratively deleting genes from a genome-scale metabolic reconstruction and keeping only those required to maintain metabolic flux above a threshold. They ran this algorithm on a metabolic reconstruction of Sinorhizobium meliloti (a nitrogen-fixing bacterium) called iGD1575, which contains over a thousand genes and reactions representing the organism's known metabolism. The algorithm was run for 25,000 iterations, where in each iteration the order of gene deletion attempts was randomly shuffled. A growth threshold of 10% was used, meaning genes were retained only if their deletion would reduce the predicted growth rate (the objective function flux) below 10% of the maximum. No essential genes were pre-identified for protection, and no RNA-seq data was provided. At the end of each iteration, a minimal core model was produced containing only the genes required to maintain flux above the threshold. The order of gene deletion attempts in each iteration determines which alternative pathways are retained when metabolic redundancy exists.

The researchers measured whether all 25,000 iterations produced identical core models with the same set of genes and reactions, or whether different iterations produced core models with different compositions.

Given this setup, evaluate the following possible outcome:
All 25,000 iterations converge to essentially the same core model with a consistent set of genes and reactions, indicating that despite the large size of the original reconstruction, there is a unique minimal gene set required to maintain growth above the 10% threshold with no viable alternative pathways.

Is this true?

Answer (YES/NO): NO